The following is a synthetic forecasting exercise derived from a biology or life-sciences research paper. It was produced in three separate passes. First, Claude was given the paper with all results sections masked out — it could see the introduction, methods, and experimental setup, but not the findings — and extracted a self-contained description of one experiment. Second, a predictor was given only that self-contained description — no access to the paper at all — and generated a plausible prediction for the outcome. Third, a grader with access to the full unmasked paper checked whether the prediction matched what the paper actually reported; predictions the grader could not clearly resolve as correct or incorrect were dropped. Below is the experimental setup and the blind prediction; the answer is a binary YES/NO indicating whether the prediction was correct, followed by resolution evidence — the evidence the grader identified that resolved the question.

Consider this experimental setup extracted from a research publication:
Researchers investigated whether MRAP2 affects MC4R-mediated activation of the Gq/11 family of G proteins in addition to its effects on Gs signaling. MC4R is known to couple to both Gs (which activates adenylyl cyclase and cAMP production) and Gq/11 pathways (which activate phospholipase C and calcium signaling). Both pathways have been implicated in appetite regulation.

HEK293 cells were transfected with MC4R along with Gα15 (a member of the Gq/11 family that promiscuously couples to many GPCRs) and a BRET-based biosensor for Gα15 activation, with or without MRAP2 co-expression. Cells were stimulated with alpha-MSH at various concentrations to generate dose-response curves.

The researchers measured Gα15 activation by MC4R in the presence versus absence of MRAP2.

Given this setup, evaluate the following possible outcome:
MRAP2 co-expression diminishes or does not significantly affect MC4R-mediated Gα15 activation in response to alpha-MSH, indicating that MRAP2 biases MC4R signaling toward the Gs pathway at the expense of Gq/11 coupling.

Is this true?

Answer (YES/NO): NO